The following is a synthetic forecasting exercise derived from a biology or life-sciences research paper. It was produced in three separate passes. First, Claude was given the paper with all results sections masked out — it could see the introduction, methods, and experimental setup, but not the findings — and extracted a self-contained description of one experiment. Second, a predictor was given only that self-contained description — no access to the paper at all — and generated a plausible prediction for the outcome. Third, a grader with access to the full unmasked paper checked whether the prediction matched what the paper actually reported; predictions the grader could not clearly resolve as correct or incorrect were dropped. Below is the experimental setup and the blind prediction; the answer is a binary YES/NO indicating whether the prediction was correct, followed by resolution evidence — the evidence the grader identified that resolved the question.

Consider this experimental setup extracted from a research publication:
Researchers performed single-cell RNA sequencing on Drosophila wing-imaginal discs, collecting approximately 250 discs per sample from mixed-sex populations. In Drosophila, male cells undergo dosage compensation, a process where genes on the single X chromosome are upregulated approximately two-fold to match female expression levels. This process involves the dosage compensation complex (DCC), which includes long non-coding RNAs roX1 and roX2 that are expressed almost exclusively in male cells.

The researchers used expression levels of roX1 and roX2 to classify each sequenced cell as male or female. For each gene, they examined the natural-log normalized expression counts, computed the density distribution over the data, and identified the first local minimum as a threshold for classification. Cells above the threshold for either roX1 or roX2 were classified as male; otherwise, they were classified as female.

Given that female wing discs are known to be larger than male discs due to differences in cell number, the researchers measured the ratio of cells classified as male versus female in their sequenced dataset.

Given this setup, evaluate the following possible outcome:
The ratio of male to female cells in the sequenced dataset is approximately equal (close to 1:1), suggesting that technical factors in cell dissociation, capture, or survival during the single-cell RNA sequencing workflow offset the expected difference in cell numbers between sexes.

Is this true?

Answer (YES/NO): NO